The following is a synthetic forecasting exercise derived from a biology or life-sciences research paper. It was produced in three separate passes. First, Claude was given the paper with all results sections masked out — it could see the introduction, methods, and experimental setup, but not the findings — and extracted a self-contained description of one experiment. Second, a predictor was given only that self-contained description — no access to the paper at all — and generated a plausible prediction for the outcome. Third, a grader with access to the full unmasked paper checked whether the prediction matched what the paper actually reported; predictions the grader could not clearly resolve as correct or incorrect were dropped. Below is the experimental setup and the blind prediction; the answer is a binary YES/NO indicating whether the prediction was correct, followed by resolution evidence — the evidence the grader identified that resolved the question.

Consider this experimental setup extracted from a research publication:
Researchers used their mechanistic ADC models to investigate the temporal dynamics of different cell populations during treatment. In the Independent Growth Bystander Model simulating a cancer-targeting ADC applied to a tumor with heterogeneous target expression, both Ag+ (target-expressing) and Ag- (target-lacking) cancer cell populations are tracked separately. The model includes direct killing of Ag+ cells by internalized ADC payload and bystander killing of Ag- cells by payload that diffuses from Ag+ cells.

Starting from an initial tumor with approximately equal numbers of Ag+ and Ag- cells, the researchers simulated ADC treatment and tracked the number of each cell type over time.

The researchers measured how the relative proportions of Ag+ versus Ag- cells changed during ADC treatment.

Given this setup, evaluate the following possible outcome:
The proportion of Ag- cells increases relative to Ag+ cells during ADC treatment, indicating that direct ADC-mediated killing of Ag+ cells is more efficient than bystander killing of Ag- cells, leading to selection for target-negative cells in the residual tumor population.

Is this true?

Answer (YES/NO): YES